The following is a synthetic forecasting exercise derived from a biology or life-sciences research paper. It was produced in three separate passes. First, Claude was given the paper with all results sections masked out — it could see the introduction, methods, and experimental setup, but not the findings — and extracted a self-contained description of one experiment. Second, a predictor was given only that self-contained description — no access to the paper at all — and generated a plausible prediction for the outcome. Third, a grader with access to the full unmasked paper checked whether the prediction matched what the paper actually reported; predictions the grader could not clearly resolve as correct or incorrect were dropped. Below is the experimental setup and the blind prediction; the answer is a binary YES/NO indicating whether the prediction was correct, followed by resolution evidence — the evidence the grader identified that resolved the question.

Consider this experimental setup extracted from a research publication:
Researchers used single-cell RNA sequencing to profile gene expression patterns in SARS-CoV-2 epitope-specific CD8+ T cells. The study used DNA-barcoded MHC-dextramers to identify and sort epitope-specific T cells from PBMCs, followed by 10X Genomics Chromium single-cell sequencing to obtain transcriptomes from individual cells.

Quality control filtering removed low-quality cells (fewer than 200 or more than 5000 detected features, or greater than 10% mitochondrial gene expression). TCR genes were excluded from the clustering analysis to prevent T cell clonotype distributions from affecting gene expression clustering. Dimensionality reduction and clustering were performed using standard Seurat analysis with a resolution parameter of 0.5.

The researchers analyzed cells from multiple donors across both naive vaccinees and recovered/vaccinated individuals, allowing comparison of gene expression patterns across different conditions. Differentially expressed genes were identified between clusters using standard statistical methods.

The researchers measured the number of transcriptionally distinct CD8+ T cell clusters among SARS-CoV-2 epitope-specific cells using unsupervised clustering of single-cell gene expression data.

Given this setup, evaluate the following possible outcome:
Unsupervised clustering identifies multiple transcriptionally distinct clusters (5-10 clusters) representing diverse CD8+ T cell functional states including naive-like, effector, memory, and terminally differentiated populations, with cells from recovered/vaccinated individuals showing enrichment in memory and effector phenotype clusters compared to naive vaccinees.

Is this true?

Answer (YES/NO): NO